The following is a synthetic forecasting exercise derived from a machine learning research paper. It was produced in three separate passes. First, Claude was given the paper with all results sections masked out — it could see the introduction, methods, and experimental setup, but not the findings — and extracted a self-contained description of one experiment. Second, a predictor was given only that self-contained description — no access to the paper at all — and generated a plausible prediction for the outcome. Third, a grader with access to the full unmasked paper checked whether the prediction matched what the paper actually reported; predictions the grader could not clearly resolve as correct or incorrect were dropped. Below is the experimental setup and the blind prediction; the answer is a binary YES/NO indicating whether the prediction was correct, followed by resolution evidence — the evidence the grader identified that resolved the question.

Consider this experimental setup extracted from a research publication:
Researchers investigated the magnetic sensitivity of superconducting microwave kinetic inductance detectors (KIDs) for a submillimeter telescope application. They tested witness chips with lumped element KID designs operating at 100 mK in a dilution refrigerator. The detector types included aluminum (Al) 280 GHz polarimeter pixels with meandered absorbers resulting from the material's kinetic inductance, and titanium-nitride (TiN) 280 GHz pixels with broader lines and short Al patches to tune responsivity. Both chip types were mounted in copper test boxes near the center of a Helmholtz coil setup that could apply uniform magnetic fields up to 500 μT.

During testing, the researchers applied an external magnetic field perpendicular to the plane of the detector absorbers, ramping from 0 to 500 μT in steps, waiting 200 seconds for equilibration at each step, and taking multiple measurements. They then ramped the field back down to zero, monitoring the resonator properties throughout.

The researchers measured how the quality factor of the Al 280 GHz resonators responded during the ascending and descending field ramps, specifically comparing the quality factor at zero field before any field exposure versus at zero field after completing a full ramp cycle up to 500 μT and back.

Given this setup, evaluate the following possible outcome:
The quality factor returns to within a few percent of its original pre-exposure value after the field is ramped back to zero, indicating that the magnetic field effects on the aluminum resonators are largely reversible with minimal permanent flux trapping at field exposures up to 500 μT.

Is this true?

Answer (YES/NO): NO